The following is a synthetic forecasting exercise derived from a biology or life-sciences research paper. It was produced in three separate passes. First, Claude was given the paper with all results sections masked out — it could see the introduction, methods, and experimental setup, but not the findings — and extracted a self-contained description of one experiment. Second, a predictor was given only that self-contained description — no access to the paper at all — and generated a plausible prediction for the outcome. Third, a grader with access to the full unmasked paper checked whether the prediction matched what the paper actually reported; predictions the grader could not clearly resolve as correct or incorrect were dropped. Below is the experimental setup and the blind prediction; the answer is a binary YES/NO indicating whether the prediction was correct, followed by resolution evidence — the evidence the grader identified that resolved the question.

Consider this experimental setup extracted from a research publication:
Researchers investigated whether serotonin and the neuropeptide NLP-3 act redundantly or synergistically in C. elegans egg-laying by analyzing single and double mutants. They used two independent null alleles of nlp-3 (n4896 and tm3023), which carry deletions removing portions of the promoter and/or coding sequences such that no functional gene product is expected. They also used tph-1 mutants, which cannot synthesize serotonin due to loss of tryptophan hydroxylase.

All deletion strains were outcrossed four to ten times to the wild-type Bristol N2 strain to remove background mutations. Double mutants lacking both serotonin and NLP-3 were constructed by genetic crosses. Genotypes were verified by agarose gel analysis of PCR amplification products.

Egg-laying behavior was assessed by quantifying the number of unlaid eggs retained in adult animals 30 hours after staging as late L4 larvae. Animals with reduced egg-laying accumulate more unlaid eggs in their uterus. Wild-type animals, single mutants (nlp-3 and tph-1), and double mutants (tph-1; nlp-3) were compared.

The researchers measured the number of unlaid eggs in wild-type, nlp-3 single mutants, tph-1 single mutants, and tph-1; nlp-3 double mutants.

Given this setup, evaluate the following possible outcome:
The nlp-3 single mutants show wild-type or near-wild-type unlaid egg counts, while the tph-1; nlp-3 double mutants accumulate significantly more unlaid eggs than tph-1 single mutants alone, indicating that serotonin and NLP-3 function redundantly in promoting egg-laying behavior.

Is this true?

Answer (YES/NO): YES